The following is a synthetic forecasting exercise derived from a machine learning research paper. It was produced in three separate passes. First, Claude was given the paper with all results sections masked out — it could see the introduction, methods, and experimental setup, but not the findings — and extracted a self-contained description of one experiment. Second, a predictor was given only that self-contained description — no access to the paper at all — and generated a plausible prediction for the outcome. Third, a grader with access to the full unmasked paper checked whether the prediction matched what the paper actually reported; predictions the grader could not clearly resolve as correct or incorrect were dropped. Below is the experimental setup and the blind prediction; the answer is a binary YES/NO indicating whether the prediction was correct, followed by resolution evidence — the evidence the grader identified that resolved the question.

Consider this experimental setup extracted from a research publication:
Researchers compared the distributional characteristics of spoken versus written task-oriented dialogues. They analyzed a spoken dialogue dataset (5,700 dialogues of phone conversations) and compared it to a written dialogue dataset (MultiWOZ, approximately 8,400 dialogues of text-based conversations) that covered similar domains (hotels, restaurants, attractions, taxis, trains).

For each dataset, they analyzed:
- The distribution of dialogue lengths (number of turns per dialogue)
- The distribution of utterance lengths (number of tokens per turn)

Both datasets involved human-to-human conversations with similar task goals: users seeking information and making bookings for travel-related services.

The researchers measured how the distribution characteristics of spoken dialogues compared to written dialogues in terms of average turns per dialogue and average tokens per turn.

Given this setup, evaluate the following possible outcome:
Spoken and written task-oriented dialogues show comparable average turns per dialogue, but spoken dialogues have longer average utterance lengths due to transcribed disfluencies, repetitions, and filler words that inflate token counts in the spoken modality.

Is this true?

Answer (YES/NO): NO